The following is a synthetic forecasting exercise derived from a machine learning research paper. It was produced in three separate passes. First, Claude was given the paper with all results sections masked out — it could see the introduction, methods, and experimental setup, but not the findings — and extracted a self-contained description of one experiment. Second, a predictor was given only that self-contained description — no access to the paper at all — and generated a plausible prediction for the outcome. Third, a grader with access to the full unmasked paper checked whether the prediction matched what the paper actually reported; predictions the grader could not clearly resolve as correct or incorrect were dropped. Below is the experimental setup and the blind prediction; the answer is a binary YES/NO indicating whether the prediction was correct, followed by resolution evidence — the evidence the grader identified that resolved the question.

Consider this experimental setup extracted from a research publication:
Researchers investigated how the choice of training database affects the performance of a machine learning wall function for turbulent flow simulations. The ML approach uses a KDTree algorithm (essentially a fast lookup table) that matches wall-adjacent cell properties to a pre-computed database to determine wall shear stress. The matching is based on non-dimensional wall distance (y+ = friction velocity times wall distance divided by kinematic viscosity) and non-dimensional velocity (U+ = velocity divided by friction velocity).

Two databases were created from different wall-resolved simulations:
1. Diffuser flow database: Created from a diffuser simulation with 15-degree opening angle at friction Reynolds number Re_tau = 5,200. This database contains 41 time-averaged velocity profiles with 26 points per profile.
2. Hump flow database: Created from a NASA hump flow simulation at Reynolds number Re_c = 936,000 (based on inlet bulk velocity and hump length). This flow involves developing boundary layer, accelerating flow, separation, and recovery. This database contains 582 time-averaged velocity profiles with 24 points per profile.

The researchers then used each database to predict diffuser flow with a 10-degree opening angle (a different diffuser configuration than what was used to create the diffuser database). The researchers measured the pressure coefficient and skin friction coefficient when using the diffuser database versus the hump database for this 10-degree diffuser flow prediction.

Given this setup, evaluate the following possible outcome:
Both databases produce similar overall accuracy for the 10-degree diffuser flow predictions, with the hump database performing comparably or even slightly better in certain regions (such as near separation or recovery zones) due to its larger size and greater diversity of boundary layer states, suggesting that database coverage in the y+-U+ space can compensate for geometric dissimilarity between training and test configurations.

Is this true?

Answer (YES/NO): NO